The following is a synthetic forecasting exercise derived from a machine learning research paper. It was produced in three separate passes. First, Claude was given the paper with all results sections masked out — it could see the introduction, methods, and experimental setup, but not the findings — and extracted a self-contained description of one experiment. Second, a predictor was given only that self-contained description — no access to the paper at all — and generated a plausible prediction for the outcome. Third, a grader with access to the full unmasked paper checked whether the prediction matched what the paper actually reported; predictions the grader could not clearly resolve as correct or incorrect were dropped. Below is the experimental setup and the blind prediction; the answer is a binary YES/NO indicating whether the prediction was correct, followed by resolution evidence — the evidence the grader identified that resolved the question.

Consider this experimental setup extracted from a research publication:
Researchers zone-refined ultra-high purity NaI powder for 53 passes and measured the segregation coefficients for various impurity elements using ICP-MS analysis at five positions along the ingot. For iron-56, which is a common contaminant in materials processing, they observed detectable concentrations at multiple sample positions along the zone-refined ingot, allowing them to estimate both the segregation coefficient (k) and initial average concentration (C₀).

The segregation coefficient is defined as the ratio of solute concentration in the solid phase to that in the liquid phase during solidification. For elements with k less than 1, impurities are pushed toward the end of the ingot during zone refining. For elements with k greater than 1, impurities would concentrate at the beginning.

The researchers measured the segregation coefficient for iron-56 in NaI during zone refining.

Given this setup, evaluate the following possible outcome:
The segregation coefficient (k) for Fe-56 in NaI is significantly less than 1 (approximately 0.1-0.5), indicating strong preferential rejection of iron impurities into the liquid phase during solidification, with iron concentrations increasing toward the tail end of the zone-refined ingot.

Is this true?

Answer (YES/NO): YES